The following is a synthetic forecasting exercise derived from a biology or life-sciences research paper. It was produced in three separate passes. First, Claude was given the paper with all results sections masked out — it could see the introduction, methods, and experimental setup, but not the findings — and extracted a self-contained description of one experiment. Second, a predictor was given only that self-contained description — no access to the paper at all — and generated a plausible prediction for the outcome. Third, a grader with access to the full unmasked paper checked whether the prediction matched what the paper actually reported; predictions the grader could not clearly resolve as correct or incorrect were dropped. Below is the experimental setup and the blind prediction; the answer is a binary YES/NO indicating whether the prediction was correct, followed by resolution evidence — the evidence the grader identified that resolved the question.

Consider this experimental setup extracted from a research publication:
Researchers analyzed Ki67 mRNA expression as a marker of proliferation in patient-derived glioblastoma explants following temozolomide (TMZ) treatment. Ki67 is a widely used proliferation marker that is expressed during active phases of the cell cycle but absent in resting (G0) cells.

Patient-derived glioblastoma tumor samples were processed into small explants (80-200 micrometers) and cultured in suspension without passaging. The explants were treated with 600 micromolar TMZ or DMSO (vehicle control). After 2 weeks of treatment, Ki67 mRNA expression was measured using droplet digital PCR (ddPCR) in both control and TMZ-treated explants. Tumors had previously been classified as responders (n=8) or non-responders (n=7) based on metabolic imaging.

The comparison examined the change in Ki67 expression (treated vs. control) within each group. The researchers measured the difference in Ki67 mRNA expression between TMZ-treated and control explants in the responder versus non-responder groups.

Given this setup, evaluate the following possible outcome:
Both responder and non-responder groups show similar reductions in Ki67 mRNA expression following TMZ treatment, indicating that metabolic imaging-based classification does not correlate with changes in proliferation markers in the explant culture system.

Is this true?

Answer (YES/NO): NO